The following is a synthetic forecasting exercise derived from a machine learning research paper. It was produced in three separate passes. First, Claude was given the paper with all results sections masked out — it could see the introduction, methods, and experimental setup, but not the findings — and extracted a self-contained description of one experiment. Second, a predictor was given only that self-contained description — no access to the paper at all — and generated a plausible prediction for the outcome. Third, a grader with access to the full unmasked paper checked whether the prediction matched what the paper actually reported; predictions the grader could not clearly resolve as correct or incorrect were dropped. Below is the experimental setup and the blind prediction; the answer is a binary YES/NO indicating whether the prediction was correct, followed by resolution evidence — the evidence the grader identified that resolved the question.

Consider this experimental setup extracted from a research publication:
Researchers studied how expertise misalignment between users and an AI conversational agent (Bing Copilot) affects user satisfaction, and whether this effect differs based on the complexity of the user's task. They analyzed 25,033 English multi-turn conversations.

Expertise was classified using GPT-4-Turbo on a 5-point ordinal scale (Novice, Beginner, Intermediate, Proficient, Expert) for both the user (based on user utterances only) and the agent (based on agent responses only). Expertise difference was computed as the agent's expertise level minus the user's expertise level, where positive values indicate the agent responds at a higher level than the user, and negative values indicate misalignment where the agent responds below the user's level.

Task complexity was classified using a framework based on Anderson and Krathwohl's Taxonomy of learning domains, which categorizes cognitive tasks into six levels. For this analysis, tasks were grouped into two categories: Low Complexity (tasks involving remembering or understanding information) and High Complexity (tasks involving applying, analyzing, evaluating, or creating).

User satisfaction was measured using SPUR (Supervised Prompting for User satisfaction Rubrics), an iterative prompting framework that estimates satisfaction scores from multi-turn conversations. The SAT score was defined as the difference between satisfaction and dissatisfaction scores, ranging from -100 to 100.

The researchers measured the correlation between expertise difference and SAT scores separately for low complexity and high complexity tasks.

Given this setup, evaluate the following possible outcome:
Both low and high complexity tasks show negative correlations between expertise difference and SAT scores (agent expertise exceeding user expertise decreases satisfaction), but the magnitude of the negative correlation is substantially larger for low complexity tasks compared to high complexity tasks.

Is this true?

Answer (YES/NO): NO